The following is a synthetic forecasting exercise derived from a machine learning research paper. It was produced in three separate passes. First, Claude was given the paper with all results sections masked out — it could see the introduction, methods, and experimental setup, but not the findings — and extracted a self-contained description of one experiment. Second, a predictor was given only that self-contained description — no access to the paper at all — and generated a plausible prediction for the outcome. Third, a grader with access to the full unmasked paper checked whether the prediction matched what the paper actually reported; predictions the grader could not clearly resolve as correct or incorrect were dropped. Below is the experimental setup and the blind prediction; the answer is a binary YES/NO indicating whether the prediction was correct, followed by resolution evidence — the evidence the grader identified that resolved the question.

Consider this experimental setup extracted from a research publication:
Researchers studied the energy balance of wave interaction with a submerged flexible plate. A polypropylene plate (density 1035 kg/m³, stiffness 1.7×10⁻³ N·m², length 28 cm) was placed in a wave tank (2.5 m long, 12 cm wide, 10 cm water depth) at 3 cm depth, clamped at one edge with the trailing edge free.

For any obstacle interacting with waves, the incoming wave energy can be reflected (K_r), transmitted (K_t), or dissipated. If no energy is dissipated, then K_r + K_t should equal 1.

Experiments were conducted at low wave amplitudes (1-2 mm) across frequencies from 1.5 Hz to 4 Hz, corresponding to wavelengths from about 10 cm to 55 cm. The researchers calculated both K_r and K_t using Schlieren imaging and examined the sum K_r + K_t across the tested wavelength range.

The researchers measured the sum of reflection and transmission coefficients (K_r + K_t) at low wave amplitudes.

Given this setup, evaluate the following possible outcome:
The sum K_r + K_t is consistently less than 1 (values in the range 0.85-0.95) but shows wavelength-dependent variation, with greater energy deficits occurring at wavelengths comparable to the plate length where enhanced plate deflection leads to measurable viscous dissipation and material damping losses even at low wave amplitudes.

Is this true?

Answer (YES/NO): NO